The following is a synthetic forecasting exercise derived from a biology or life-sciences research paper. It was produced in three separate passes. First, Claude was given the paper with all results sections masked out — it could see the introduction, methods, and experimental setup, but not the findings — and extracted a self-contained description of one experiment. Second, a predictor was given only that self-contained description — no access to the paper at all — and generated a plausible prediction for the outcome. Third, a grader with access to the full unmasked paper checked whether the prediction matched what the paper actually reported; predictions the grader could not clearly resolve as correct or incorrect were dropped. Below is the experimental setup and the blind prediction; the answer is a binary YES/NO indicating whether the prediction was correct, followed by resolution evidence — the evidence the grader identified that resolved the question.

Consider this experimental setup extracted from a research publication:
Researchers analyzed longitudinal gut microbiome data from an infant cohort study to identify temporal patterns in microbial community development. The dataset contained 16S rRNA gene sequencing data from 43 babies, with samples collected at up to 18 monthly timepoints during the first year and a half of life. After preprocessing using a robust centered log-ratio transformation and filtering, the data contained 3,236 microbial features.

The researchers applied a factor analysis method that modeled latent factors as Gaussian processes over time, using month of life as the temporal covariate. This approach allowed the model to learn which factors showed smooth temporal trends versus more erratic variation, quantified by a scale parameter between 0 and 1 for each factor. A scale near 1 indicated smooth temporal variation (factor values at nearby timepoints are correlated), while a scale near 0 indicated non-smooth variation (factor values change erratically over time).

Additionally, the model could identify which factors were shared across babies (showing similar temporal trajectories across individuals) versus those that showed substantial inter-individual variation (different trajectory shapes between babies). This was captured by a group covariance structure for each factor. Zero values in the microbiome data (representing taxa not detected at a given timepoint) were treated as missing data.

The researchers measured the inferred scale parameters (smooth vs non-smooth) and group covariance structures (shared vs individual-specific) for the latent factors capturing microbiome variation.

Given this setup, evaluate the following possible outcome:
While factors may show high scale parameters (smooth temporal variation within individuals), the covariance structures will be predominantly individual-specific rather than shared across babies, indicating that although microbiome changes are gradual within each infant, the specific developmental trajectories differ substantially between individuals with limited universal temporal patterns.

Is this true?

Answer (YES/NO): NO